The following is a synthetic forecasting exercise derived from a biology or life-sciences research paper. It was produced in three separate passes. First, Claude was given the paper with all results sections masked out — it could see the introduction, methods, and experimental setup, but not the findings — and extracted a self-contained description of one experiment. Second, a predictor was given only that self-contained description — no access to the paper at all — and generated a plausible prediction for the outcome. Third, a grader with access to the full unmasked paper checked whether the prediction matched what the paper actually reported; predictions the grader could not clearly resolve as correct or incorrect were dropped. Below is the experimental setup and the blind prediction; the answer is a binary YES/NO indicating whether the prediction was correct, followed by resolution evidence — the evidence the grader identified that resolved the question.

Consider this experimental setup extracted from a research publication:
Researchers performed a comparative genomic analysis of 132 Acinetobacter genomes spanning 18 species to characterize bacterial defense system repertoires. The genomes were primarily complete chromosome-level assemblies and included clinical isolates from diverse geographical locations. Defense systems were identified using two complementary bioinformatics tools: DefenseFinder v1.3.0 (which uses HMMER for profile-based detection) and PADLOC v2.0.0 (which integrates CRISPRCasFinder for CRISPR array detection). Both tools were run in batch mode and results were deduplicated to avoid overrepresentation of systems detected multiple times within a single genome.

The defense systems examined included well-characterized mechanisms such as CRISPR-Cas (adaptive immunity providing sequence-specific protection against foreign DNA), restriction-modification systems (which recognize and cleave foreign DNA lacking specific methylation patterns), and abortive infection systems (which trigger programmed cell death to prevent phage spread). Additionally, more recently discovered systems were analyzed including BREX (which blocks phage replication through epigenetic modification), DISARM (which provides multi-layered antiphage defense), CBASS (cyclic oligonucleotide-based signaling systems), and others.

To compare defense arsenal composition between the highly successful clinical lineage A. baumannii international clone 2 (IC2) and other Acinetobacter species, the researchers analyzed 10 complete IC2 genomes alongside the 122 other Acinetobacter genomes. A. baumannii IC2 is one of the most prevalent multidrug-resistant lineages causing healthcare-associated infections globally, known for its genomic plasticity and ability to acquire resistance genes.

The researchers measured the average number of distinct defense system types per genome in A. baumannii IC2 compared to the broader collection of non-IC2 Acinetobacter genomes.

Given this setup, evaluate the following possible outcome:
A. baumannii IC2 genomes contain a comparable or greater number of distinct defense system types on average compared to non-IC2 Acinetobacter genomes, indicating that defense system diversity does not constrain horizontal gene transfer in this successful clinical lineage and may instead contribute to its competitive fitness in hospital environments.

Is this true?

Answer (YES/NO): NO